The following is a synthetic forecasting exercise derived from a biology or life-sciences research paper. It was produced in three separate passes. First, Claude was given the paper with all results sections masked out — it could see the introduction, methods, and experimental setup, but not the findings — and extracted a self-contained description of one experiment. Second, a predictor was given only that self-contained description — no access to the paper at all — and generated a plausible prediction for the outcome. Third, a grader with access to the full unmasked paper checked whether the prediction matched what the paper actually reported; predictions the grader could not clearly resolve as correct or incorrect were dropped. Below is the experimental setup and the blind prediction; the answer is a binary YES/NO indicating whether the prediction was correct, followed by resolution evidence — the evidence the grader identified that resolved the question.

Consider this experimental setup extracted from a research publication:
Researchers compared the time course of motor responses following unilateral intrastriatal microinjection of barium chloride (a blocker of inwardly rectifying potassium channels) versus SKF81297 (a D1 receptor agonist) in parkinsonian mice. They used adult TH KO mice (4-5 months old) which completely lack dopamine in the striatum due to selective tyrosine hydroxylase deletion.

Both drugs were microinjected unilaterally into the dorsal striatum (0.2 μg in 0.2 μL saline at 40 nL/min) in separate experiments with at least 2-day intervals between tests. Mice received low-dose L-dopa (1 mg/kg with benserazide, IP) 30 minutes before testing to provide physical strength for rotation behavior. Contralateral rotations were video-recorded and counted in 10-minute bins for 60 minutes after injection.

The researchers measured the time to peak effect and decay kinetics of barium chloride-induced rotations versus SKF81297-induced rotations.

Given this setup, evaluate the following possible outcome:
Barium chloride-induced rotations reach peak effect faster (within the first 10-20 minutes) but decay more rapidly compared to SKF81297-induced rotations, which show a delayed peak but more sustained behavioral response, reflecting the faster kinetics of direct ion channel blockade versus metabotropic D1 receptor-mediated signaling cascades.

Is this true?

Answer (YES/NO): NO